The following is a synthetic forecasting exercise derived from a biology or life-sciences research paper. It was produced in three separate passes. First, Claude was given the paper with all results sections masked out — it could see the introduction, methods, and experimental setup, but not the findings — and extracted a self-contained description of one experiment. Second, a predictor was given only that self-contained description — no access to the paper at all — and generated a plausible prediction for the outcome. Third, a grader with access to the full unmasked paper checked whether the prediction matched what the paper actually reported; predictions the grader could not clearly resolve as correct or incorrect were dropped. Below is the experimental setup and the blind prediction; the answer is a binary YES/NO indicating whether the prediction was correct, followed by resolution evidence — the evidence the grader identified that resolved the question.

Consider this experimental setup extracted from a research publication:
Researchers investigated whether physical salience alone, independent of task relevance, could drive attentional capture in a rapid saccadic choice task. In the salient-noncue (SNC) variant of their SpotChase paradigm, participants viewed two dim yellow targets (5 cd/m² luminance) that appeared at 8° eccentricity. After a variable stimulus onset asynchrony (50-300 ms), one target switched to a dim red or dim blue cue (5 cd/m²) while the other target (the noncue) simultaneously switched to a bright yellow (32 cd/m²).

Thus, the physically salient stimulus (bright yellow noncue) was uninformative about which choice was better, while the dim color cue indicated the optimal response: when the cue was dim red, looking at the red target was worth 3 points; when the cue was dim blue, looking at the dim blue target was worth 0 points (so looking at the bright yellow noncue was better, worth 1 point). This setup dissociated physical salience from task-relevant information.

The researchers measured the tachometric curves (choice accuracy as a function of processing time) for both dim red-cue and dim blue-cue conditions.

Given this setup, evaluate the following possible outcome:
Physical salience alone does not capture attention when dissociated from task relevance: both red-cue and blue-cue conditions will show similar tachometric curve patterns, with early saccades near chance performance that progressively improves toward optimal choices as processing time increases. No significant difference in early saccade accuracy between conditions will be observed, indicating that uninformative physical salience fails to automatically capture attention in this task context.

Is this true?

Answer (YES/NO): NO